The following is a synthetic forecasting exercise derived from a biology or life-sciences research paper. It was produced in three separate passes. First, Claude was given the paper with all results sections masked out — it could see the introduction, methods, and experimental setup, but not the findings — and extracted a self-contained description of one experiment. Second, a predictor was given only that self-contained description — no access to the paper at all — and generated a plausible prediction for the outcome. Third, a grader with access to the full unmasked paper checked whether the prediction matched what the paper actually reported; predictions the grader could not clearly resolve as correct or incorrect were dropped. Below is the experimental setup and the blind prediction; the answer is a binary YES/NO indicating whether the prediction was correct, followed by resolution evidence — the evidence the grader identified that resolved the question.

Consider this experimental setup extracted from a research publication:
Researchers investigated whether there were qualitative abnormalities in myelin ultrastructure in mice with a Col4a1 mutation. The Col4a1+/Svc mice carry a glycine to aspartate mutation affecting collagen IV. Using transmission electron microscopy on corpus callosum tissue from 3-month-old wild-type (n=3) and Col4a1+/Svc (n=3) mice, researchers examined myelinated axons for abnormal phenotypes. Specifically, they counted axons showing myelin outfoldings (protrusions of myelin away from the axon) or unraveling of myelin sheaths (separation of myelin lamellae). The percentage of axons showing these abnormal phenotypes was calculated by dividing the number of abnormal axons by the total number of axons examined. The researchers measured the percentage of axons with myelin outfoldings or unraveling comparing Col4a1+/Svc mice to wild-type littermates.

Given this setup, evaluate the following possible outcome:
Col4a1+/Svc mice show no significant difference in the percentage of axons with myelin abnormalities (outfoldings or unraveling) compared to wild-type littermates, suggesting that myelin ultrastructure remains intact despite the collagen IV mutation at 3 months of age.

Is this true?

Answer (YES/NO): NO